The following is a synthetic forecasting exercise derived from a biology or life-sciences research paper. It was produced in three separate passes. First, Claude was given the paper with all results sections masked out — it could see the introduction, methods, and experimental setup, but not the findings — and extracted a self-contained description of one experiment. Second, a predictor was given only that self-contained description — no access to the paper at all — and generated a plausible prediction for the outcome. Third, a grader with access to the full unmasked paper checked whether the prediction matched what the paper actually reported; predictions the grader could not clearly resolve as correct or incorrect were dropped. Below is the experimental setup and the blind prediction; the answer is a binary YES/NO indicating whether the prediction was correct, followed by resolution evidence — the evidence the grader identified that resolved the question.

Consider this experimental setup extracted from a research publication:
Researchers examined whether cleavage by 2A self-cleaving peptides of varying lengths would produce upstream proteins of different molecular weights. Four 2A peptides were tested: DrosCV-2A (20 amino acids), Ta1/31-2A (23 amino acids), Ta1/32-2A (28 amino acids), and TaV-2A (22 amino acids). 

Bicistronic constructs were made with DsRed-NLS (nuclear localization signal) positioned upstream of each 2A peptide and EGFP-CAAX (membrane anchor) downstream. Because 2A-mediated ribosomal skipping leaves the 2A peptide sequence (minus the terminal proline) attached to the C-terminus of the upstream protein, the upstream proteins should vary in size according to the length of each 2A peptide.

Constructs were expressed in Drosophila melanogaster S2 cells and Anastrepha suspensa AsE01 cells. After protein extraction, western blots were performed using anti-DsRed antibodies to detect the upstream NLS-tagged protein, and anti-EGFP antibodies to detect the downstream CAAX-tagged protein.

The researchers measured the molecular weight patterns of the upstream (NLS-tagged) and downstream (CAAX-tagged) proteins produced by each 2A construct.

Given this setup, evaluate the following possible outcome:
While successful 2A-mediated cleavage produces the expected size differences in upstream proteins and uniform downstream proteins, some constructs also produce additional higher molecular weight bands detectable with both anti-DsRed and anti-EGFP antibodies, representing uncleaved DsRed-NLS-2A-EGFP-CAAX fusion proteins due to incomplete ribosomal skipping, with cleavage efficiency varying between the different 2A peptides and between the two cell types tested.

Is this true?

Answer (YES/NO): NO